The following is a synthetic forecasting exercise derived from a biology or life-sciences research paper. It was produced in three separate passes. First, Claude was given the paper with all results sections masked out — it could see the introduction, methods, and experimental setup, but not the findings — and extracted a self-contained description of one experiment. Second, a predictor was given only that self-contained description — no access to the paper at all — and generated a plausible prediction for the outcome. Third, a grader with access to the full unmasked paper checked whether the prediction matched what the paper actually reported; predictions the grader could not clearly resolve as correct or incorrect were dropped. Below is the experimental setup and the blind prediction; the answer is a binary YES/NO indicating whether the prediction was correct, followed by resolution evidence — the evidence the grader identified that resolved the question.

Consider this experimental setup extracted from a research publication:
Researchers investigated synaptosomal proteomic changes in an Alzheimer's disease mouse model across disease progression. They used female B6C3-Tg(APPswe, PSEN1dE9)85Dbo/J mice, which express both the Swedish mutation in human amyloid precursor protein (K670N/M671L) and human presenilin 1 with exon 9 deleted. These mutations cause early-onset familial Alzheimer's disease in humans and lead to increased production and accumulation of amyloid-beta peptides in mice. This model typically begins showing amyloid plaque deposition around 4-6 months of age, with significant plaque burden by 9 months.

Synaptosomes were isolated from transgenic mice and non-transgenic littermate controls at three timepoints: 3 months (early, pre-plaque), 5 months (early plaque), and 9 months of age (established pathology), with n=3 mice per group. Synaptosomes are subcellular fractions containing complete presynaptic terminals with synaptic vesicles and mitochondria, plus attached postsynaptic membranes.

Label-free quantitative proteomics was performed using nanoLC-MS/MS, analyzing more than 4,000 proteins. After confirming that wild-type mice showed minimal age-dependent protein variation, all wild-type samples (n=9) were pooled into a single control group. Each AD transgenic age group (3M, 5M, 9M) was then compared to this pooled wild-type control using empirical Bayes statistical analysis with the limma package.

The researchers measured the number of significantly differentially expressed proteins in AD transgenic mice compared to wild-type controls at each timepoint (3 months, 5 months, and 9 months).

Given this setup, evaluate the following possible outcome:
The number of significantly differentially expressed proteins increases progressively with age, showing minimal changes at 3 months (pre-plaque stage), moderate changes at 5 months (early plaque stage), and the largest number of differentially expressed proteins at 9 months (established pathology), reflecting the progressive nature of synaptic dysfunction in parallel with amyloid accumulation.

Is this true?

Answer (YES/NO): NO